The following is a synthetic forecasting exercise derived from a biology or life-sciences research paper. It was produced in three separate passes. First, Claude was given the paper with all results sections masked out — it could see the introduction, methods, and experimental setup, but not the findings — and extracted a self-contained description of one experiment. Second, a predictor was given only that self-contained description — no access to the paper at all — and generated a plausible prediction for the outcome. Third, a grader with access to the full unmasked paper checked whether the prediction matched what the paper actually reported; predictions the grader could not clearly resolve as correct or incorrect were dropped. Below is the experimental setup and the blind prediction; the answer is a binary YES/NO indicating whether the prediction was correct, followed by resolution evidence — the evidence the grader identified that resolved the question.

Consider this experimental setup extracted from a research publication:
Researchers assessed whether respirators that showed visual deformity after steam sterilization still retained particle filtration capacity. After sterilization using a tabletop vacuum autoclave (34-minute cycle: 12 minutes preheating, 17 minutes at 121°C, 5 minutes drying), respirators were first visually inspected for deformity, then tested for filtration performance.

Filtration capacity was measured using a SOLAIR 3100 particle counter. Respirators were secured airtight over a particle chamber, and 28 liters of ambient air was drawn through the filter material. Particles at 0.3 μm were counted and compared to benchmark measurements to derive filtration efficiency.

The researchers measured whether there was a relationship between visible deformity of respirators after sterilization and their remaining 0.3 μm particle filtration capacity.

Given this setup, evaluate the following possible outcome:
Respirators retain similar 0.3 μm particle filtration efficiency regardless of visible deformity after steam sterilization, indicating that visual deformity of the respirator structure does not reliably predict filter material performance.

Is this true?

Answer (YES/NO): NO